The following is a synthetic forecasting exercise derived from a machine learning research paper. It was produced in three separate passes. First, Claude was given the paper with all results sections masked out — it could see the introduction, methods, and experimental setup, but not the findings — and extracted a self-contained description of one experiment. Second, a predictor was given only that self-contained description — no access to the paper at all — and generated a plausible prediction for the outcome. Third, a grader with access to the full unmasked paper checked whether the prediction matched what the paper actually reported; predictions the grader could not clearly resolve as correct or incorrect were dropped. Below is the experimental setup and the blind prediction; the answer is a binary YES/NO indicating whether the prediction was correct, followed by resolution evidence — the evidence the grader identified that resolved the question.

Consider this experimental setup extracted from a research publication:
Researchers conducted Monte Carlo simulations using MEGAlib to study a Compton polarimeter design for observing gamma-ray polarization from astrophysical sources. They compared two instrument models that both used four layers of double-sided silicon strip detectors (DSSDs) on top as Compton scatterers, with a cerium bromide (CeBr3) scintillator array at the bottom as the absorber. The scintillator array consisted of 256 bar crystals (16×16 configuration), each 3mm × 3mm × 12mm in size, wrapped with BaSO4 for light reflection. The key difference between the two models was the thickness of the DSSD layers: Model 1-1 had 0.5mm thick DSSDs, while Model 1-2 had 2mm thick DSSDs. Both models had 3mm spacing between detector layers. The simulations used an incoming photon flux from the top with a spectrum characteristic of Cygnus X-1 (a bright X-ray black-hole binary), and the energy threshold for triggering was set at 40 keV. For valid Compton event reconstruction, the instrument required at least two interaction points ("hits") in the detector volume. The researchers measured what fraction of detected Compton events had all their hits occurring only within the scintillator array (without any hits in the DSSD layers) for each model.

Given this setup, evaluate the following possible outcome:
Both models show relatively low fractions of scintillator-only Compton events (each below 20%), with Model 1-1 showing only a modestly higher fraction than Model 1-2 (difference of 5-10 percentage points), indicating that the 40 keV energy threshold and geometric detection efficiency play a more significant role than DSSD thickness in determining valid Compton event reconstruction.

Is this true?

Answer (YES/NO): NO